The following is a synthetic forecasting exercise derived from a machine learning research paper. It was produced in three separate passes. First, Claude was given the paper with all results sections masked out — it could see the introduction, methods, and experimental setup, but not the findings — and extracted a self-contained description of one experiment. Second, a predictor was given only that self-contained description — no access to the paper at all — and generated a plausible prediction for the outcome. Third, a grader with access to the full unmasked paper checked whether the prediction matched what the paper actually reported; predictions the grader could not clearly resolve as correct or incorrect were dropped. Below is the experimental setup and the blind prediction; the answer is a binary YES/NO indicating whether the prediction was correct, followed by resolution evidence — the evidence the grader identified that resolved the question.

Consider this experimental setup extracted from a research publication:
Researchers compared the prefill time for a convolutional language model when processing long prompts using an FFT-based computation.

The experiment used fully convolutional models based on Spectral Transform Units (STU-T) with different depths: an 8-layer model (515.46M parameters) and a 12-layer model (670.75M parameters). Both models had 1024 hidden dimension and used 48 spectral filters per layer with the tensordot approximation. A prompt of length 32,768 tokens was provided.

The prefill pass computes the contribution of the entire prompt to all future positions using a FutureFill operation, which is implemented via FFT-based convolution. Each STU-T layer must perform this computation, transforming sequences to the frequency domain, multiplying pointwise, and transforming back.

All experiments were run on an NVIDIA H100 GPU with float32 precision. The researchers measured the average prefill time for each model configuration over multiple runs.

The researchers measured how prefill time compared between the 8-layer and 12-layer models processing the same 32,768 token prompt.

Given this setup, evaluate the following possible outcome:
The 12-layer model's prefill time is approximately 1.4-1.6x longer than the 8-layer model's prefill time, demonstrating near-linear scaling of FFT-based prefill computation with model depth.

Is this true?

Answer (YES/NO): YES